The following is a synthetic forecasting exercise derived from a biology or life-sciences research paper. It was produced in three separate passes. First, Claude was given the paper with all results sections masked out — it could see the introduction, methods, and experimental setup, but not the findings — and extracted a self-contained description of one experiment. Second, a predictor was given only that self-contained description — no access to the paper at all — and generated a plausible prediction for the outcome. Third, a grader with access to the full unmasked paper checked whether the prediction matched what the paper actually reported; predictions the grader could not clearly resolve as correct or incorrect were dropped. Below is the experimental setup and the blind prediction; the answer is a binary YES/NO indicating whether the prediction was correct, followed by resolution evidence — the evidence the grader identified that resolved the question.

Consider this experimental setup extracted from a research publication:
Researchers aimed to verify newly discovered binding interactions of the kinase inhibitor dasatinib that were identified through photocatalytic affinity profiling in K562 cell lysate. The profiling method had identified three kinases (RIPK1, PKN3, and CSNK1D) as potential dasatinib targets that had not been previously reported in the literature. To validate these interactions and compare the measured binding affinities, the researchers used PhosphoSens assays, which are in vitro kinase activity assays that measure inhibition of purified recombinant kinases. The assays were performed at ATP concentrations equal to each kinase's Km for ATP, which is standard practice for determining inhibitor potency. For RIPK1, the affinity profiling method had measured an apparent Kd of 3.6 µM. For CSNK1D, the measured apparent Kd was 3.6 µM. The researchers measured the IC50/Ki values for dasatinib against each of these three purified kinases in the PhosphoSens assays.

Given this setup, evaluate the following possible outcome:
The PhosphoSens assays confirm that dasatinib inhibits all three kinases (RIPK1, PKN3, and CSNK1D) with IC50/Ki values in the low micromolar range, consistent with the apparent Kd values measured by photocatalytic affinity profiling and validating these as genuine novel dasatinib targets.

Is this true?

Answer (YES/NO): YES